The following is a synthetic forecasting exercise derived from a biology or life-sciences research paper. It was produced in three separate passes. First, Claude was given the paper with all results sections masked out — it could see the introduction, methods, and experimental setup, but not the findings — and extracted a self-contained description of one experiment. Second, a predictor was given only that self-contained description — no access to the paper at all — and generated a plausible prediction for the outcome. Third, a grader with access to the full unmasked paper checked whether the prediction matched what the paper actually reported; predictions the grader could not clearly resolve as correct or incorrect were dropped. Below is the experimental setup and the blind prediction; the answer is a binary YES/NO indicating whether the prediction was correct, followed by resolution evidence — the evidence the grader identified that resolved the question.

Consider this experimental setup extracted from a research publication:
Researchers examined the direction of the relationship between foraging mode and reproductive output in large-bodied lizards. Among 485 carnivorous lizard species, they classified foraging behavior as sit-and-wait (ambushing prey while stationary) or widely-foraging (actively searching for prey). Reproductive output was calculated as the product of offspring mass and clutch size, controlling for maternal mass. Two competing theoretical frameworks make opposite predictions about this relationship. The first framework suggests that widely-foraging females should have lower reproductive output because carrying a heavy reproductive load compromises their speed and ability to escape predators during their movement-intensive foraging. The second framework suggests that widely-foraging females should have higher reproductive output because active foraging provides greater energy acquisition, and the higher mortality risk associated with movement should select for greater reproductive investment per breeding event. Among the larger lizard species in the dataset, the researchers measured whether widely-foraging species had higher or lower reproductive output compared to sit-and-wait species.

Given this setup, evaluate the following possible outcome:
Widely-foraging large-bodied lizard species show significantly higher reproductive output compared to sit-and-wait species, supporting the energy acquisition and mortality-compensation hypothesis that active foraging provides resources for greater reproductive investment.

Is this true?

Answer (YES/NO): YES